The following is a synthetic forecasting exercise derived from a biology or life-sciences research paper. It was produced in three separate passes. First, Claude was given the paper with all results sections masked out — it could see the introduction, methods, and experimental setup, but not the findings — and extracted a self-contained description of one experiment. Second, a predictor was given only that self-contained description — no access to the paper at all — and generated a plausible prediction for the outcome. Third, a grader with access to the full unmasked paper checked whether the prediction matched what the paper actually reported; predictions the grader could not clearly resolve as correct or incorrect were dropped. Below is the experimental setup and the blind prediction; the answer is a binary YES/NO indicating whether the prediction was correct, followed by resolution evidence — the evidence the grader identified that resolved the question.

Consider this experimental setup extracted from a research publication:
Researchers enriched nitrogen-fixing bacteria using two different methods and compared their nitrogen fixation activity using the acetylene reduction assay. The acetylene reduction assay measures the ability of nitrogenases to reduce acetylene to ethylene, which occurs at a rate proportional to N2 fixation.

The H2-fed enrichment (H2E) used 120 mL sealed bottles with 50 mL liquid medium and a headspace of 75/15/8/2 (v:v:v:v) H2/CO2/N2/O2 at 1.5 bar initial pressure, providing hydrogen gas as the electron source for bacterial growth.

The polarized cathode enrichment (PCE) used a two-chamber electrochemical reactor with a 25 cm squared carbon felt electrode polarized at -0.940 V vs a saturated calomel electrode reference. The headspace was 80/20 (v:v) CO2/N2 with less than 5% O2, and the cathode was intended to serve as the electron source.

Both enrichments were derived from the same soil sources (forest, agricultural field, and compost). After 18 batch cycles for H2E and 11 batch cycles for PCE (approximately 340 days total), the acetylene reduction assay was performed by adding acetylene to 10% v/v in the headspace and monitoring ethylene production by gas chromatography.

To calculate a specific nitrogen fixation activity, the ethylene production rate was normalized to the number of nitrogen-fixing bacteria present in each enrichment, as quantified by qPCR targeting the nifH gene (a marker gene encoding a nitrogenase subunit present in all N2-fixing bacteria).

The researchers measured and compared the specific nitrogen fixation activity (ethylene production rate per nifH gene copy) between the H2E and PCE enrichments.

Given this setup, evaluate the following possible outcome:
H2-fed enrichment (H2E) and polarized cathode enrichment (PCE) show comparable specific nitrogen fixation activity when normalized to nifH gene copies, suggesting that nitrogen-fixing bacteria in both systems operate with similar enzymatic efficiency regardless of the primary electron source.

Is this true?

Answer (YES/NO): NO